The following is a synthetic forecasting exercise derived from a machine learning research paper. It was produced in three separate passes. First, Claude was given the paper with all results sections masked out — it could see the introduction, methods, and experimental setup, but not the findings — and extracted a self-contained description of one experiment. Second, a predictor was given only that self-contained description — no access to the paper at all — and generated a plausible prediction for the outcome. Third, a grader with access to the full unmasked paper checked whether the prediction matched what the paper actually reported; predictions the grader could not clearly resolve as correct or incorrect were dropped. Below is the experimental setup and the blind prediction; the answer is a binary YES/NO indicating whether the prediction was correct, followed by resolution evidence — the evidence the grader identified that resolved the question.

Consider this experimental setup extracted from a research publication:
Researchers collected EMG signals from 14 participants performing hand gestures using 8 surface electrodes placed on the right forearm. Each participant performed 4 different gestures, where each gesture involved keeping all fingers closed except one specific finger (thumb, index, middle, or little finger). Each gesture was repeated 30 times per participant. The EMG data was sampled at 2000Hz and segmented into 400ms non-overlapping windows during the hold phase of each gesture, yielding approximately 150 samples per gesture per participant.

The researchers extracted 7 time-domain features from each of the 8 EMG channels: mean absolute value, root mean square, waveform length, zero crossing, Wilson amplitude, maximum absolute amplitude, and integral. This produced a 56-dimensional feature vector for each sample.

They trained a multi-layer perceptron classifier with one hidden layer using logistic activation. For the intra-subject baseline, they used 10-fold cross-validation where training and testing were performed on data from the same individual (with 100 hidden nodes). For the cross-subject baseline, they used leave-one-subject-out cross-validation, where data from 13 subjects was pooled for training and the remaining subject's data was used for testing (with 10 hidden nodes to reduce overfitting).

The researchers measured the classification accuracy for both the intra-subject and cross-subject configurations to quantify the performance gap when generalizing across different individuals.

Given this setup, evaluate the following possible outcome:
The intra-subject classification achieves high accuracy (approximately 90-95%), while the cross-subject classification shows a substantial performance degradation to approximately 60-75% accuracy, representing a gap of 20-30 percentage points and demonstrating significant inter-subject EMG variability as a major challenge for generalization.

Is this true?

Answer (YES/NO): YES